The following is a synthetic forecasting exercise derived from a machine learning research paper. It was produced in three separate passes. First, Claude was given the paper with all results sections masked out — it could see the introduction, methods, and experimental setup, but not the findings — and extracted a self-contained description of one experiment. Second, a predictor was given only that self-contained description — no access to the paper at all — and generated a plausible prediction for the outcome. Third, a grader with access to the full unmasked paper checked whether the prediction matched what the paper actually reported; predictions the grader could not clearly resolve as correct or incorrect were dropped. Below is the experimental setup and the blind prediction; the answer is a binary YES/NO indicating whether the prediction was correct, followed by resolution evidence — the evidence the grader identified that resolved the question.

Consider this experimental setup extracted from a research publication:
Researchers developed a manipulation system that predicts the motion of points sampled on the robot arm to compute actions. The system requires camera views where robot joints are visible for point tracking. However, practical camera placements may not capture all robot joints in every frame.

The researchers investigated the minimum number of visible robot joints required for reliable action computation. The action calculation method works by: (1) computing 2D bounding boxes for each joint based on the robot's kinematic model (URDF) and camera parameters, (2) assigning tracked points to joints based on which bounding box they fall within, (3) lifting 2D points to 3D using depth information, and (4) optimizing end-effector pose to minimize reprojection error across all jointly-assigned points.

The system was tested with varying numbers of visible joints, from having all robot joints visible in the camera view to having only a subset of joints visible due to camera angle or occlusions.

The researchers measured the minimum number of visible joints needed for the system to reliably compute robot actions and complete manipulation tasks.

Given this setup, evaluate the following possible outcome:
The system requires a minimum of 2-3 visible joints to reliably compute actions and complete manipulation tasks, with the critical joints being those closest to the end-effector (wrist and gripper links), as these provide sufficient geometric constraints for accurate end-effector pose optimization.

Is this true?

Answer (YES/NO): NO